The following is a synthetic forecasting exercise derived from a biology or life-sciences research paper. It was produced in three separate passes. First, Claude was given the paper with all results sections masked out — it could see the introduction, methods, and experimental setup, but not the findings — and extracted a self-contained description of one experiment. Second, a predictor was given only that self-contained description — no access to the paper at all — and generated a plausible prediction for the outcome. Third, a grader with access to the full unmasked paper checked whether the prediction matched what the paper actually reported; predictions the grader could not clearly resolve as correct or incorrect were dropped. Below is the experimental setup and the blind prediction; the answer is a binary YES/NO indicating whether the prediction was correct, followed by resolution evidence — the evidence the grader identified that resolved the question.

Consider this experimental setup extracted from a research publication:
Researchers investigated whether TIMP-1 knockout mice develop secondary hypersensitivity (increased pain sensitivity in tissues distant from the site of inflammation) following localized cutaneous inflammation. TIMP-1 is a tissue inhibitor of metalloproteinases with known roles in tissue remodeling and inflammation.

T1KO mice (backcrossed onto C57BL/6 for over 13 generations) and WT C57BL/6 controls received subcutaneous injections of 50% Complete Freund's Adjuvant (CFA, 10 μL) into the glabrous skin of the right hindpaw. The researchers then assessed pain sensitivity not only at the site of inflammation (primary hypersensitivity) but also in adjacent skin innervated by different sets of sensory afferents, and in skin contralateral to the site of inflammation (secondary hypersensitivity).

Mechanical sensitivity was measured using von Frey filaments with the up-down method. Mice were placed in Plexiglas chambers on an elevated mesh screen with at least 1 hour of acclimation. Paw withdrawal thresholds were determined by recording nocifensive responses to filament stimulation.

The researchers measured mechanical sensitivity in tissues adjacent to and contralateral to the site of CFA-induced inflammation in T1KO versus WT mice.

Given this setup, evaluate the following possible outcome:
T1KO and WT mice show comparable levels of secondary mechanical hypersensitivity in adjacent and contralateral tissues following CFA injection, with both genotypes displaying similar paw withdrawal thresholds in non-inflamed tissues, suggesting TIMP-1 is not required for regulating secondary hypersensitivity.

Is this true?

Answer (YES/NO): NO